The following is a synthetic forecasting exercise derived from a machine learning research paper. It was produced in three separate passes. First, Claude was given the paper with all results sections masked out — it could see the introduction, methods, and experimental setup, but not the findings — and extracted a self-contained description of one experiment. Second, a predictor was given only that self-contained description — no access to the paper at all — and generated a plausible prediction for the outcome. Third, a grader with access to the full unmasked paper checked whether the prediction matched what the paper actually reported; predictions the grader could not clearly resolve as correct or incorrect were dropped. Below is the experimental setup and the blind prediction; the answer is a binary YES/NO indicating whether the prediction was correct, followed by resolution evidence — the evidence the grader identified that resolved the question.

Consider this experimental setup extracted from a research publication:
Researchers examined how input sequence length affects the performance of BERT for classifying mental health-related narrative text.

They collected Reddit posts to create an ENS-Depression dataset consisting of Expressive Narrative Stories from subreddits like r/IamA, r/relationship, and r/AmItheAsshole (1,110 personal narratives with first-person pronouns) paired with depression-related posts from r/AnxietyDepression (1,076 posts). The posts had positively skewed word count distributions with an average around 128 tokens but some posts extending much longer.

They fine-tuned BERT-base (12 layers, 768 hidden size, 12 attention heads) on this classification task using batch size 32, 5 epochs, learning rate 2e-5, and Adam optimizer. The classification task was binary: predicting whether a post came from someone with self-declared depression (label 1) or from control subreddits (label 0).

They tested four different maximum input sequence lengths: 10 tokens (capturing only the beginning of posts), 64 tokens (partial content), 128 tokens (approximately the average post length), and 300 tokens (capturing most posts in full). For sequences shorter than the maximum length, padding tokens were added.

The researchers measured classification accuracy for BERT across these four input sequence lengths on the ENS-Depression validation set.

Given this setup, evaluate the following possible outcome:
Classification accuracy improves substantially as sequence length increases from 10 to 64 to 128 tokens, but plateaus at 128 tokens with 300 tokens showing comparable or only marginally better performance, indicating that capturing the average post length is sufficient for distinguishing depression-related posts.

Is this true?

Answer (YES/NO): NO